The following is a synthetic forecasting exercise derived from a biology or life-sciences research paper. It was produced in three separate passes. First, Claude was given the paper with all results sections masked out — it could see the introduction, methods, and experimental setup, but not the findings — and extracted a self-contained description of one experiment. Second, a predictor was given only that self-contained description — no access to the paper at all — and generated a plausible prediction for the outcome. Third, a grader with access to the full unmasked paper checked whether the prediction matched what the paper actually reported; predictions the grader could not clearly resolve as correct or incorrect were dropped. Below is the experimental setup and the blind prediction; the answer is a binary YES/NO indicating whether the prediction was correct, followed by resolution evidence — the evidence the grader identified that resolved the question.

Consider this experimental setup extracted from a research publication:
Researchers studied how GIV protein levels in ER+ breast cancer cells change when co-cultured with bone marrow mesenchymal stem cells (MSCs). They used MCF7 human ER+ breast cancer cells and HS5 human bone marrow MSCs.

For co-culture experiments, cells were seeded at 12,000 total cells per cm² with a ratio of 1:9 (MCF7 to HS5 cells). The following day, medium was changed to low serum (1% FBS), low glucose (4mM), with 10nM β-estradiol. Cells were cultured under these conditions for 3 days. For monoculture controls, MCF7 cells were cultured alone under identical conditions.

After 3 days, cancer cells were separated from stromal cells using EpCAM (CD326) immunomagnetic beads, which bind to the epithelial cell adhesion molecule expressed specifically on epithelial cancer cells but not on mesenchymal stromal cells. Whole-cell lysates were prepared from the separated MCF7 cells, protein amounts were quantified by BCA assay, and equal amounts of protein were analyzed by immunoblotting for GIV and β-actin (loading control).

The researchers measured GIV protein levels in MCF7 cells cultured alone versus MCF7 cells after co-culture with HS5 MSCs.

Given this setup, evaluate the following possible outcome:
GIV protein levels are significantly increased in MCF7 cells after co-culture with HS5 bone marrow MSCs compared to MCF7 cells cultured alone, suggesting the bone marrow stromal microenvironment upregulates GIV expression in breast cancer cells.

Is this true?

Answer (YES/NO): NO